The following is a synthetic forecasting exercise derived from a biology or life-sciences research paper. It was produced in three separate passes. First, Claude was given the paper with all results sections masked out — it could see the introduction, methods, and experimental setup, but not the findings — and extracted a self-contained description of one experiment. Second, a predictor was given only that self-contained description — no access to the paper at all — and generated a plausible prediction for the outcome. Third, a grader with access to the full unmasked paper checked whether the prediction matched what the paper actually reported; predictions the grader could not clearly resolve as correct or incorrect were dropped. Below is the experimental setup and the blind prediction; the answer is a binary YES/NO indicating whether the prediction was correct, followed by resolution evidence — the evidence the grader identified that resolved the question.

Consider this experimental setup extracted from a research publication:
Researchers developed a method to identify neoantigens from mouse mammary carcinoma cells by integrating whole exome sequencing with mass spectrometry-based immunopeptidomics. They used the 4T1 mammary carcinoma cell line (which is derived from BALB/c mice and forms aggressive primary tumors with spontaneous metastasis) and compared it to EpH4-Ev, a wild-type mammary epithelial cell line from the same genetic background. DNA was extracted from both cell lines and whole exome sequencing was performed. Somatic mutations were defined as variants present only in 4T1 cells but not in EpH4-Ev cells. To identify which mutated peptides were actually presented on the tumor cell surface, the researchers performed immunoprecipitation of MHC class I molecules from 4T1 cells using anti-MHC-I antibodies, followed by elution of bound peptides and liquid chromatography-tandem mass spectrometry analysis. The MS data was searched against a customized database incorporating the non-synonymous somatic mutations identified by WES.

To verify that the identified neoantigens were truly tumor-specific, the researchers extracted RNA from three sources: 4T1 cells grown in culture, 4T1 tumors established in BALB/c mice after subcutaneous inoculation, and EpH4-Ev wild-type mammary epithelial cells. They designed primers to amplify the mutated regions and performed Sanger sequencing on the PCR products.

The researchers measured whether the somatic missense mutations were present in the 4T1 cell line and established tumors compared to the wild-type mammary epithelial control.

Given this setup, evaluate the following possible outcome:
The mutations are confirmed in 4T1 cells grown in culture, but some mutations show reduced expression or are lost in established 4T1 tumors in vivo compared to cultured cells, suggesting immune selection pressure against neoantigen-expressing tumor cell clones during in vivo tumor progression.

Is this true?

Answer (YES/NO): NO